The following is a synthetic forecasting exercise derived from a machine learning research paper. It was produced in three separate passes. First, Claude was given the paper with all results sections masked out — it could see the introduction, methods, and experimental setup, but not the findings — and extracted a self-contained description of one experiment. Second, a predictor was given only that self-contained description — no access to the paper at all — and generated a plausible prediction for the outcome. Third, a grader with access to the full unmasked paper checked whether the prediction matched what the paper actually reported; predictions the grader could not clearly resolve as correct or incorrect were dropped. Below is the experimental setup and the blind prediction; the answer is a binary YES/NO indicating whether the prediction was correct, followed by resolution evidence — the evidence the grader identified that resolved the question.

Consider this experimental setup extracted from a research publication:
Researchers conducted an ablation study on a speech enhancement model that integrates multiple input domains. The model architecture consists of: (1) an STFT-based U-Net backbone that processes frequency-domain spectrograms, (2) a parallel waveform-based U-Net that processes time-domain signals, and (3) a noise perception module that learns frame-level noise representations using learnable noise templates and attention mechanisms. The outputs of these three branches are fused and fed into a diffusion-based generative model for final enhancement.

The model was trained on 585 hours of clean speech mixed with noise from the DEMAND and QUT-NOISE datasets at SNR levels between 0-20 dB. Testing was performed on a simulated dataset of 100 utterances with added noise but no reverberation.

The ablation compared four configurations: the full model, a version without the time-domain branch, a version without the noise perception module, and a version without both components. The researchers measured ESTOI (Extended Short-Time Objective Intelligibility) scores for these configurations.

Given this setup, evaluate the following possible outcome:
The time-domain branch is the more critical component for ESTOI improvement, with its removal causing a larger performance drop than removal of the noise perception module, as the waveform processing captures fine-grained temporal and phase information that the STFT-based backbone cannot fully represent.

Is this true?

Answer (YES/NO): YES